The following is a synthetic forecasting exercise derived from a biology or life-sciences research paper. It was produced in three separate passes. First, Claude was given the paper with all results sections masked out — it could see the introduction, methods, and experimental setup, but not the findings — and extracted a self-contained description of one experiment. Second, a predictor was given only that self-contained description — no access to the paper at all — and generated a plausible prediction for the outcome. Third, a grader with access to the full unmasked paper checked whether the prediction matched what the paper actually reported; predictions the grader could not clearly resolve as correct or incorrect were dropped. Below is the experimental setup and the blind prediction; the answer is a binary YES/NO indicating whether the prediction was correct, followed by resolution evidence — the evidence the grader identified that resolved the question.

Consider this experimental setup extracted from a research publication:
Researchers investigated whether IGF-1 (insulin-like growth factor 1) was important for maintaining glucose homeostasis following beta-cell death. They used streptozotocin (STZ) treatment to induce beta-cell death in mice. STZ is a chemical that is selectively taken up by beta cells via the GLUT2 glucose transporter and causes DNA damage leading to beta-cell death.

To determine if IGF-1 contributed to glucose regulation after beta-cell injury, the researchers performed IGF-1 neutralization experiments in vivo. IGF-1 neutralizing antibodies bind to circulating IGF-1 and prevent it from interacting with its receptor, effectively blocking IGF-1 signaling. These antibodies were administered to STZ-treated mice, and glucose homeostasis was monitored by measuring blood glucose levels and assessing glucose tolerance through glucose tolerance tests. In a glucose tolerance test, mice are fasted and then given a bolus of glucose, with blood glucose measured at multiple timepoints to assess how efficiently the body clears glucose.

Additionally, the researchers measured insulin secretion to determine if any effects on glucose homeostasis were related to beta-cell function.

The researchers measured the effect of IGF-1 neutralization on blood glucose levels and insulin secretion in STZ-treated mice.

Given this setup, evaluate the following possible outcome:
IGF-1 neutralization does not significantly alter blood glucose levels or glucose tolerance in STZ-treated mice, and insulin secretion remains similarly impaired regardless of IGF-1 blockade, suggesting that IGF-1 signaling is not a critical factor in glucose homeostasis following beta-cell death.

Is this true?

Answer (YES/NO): NO